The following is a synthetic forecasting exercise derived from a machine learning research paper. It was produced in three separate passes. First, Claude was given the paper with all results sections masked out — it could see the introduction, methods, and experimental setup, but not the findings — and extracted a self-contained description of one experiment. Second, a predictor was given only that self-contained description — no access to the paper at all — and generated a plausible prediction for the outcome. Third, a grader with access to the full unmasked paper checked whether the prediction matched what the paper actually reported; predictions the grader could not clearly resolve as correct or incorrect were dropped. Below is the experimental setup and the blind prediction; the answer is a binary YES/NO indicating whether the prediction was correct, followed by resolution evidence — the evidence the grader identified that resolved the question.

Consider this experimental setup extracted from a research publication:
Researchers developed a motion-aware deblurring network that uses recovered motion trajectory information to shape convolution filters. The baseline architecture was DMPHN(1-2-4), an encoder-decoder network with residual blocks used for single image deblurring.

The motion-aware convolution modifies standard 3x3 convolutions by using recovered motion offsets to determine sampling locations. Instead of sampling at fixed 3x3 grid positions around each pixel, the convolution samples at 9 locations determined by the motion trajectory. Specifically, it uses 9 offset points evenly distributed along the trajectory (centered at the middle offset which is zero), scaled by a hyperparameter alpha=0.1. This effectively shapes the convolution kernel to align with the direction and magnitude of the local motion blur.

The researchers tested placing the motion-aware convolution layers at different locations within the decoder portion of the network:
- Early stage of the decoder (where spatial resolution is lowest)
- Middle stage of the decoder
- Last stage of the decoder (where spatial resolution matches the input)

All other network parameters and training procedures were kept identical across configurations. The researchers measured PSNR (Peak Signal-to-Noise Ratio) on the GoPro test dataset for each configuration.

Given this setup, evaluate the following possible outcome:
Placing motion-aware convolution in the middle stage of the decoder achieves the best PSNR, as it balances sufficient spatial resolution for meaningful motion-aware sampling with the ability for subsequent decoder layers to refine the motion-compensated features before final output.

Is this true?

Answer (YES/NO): NO